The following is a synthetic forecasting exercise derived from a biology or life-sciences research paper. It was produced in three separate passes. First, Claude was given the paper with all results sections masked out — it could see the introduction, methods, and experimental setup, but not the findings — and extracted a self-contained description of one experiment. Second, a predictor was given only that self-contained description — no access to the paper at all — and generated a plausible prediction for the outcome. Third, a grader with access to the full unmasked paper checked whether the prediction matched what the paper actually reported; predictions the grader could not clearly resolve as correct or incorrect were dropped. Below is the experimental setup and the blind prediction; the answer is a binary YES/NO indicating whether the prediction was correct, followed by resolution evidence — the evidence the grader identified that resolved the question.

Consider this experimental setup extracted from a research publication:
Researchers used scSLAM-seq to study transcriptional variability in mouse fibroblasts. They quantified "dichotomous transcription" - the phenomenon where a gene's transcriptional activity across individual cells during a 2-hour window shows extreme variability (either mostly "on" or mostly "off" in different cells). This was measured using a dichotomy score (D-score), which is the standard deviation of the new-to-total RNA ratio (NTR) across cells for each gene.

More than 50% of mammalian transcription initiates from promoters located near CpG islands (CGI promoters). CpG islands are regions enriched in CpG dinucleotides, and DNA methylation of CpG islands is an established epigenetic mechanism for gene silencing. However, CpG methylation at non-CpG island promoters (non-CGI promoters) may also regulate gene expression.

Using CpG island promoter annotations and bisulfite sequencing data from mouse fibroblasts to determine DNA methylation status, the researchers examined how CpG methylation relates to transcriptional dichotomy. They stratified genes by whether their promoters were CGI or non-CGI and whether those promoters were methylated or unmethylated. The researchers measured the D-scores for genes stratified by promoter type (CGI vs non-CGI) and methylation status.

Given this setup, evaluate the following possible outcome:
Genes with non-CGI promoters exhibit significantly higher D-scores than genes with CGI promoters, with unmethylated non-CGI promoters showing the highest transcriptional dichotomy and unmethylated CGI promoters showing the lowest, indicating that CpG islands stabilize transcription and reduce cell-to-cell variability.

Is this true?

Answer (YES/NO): NO